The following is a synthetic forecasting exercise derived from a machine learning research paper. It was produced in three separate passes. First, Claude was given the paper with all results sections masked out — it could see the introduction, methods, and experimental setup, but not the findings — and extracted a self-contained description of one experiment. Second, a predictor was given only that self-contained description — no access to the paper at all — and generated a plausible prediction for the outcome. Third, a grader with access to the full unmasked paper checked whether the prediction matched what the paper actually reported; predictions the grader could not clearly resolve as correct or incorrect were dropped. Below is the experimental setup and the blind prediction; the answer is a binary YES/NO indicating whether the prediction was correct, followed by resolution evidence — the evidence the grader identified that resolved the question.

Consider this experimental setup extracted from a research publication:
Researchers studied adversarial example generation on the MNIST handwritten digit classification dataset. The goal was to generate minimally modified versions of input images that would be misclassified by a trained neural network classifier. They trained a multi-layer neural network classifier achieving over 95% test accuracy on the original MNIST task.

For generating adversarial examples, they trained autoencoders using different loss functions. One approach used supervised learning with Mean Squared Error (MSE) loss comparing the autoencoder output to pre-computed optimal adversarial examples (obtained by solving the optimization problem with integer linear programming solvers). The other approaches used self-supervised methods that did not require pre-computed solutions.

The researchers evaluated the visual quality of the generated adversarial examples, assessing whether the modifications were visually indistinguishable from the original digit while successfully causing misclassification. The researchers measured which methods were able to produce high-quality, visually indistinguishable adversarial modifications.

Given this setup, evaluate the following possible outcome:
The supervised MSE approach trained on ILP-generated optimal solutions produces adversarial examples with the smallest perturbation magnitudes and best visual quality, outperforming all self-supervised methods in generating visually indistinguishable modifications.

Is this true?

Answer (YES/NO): NO